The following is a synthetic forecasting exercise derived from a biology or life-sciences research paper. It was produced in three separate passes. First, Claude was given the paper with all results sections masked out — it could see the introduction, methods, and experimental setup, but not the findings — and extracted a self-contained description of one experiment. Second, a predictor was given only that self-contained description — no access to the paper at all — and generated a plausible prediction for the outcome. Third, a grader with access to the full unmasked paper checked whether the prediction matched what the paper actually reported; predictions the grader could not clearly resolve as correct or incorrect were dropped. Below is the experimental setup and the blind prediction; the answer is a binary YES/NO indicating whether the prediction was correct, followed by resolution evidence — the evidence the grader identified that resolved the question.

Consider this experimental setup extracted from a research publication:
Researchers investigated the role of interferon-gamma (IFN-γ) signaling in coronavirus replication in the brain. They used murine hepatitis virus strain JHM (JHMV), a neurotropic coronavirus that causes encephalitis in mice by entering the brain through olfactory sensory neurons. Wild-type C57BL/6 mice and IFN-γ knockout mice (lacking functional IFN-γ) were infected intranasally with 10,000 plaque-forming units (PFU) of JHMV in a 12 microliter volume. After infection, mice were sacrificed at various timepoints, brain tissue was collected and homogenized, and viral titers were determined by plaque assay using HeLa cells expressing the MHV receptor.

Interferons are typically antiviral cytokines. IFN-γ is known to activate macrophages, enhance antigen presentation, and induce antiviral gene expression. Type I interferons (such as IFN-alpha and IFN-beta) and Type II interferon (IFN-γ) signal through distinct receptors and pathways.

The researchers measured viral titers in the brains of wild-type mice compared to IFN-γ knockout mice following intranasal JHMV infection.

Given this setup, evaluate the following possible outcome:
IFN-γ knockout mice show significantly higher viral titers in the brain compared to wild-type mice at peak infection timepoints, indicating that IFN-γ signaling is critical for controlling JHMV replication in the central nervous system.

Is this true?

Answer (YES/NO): NO